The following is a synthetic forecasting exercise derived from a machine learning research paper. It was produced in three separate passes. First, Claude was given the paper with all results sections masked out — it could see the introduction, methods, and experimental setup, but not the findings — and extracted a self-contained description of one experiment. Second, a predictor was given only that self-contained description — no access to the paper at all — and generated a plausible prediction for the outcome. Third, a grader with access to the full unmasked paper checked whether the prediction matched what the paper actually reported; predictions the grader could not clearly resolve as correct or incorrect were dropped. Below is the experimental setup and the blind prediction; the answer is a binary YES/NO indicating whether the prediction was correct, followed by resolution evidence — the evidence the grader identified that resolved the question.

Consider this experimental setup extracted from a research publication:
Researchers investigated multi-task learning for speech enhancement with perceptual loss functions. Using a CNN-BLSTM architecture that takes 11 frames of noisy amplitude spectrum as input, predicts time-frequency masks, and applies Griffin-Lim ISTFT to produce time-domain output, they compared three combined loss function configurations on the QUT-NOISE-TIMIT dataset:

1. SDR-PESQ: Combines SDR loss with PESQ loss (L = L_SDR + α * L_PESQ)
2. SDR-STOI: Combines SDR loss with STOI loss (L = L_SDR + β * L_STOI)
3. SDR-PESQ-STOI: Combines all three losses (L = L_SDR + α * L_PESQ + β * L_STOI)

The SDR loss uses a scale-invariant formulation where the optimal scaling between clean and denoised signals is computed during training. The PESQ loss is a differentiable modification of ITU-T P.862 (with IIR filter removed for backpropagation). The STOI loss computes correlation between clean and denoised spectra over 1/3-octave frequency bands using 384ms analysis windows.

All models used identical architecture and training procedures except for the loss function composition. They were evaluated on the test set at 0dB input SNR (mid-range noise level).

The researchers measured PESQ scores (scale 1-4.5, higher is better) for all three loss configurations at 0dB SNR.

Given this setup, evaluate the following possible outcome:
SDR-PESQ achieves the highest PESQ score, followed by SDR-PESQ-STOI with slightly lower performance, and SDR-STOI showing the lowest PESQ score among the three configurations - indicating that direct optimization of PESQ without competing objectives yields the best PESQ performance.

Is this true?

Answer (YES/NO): YES